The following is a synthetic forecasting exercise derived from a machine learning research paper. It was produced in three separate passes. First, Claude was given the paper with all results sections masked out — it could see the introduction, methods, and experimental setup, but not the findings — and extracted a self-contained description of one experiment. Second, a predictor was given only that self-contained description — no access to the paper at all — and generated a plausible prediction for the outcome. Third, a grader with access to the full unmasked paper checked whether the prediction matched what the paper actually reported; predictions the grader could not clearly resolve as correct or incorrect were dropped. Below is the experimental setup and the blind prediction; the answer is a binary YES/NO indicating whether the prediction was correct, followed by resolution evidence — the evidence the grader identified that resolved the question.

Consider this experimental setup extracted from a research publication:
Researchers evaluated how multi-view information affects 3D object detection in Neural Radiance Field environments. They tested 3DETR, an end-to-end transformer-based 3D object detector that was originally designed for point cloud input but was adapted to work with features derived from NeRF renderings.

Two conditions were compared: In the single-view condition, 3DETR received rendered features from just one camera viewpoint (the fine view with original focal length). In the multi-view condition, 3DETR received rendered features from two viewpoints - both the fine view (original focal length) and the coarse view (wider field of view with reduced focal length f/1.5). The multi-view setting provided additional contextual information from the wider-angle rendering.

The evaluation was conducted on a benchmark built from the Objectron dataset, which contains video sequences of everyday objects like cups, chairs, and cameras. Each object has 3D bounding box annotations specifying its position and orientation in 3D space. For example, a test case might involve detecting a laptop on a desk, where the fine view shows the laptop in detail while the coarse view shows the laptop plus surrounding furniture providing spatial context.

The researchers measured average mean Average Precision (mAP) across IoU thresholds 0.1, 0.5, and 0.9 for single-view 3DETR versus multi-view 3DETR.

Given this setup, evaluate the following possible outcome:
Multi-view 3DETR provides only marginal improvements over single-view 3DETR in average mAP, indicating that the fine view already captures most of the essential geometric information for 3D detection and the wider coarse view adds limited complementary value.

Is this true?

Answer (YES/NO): YES